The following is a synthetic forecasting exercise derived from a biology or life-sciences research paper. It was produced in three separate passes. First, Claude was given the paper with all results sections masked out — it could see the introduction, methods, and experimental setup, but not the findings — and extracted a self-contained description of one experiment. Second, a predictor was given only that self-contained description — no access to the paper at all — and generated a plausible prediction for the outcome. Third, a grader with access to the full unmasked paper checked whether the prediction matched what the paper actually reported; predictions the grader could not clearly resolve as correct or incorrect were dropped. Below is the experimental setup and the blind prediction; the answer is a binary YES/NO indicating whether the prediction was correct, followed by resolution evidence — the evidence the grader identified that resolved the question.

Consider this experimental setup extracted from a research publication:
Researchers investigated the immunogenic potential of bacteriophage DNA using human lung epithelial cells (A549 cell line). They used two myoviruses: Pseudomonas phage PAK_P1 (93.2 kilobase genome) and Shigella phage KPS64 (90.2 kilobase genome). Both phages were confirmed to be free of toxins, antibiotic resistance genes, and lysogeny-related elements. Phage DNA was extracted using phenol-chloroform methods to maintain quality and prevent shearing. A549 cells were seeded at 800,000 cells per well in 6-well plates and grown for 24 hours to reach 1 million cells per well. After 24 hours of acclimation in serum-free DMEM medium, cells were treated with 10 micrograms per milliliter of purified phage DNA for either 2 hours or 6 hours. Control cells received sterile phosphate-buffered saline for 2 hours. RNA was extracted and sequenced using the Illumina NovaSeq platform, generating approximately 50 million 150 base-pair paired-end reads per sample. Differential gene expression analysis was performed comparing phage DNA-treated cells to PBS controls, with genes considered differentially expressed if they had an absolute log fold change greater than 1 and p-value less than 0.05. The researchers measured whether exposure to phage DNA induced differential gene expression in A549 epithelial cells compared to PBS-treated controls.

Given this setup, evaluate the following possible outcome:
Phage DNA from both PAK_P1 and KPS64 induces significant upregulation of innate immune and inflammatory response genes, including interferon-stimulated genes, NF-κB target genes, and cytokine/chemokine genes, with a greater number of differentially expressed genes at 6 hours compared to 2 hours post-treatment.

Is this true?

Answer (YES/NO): NO